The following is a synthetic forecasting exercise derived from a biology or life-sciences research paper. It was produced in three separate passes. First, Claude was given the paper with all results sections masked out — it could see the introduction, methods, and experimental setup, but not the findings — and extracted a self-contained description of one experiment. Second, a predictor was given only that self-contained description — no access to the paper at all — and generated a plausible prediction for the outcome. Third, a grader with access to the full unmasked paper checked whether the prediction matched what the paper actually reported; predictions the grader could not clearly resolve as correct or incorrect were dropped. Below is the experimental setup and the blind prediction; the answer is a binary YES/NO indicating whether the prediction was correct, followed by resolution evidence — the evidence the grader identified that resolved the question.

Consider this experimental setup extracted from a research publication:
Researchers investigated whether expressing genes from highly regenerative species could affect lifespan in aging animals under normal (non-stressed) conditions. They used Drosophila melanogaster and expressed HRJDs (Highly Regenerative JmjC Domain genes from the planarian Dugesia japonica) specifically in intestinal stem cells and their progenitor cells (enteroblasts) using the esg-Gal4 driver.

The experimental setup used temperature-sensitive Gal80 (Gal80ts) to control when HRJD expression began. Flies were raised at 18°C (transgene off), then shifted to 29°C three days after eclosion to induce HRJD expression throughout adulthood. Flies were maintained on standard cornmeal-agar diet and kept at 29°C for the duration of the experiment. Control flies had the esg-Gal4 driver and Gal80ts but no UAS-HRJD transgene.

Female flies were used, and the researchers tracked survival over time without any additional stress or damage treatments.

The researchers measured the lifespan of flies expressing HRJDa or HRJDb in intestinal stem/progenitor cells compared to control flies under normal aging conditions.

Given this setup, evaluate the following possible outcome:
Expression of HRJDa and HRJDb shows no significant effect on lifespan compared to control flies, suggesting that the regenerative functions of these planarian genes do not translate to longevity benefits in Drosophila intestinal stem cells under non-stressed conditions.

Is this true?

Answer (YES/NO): NO